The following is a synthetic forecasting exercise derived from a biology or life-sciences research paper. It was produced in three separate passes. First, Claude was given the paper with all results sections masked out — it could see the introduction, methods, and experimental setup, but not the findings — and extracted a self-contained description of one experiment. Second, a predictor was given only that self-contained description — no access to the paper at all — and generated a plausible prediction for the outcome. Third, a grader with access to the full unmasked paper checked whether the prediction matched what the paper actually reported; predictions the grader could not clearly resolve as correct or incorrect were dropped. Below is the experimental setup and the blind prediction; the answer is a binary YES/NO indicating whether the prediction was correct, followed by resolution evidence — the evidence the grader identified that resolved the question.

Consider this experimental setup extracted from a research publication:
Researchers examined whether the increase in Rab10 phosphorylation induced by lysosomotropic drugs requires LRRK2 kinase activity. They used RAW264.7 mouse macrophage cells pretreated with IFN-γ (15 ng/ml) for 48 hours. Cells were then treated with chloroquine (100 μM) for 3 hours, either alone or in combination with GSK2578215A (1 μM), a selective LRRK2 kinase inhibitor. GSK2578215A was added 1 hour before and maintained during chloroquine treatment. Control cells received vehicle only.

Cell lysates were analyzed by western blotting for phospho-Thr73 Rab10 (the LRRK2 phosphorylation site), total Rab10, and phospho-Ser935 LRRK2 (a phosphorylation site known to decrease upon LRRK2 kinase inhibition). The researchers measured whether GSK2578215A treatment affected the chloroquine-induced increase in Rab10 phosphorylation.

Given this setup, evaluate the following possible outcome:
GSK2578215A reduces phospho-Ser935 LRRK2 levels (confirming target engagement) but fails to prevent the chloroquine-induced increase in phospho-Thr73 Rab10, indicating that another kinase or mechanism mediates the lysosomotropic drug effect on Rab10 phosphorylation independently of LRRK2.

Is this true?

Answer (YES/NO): NO